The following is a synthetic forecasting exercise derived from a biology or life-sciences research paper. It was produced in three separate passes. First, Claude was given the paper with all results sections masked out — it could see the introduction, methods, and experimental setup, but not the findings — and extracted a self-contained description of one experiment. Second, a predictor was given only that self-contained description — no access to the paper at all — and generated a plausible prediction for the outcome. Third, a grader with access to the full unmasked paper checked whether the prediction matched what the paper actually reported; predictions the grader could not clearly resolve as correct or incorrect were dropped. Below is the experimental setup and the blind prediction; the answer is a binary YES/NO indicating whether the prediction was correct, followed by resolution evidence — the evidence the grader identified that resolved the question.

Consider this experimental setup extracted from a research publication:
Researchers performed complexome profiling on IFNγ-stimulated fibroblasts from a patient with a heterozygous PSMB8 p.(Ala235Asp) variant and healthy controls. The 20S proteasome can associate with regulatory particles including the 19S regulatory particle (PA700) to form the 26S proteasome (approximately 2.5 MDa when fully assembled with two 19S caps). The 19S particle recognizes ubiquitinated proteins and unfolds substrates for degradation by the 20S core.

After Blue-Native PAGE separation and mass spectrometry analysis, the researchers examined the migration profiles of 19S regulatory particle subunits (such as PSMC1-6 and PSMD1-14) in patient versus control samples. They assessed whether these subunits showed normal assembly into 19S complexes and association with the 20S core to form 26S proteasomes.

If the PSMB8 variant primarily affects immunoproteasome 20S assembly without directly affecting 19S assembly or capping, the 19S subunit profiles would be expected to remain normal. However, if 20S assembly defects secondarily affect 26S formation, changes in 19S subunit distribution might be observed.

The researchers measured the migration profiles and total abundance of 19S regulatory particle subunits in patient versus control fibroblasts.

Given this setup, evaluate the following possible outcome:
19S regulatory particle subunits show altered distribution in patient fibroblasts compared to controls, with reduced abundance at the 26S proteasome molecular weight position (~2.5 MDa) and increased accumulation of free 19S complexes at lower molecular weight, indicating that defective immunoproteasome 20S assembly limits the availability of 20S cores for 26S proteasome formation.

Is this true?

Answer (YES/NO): NO